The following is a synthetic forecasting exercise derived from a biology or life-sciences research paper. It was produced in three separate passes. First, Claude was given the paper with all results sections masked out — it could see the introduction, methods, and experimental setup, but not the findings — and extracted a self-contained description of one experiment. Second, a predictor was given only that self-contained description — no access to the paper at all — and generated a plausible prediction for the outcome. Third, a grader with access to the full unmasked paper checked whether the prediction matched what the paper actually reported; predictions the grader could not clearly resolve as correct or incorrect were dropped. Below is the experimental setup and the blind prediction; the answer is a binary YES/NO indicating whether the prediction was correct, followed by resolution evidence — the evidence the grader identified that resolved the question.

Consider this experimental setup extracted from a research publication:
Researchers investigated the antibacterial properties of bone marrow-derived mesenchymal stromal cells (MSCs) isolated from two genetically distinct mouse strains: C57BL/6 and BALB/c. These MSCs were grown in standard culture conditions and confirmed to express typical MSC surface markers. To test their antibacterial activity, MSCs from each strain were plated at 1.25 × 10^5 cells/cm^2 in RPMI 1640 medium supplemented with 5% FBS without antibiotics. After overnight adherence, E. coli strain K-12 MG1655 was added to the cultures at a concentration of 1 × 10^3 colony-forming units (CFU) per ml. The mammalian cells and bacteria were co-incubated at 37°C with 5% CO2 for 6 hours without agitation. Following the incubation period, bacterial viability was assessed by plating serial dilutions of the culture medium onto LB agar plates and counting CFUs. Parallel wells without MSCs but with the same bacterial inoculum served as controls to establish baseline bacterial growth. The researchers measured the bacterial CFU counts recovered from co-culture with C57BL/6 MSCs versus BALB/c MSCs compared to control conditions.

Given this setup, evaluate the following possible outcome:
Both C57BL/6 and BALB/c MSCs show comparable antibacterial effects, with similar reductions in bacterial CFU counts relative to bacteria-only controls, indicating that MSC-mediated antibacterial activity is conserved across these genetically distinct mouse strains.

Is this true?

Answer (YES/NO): NO